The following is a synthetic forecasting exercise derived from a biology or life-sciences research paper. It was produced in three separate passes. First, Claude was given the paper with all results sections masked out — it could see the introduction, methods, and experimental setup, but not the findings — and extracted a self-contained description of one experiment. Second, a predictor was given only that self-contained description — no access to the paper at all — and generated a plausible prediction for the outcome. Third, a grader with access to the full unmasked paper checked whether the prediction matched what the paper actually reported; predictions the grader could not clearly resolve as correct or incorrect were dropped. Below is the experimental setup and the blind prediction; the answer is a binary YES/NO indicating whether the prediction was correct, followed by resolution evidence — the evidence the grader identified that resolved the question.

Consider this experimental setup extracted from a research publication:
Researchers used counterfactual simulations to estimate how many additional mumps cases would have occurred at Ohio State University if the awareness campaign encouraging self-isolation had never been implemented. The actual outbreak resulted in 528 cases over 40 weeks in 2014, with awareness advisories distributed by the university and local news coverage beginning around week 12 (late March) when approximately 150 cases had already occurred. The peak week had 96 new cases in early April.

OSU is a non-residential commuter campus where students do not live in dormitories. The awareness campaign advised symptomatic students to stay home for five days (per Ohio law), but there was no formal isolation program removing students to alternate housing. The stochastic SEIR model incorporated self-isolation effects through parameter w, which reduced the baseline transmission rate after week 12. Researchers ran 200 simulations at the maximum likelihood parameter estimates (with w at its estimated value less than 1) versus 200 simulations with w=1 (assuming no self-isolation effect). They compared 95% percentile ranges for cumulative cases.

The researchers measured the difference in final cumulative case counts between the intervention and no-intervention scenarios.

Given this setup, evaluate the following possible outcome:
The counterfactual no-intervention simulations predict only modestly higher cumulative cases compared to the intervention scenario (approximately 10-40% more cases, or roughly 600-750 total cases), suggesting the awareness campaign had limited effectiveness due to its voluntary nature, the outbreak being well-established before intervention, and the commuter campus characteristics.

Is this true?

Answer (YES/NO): NO